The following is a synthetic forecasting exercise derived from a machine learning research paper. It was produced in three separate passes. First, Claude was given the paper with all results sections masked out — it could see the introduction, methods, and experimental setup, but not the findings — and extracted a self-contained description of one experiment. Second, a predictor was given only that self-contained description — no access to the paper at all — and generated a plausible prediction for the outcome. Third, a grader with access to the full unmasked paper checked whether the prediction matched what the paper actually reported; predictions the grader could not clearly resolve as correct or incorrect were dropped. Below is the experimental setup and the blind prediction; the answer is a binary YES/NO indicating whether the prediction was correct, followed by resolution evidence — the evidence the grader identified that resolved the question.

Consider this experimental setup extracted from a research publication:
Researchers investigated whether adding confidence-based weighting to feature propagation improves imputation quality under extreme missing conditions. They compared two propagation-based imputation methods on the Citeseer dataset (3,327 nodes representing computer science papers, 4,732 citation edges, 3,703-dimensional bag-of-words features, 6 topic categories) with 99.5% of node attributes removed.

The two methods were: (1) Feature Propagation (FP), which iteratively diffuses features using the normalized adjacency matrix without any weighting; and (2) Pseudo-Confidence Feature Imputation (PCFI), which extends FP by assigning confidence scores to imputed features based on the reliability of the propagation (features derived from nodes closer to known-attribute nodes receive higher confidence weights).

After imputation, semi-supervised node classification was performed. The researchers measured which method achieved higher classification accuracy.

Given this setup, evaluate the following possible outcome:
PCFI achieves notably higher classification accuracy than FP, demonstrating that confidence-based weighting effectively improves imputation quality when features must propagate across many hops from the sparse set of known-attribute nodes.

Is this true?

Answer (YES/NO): YES